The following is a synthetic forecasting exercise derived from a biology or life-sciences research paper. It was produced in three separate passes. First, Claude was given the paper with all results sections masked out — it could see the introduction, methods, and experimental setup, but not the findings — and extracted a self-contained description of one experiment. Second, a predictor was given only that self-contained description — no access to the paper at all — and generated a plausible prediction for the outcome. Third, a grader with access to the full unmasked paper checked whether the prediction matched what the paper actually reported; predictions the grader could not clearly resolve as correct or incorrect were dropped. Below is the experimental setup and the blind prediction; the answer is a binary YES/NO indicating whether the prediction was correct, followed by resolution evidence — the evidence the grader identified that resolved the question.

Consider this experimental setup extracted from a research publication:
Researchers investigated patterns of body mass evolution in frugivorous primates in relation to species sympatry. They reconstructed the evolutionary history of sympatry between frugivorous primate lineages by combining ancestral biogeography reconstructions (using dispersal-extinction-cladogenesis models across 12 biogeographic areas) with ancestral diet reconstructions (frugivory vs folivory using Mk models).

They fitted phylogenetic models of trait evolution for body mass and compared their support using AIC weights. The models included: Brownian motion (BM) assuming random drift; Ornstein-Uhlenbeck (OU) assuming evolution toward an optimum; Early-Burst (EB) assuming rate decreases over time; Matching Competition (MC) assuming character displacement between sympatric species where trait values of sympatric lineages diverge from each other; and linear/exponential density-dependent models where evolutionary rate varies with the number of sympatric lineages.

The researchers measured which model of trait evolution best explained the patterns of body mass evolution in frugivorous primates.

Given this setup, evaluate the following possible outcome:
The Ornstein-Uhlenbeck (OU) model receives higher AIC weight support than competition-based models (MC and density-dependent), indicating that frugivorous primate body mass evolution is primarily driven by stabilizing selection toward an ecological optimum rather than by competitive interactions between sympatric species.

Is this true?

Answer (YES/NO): NO